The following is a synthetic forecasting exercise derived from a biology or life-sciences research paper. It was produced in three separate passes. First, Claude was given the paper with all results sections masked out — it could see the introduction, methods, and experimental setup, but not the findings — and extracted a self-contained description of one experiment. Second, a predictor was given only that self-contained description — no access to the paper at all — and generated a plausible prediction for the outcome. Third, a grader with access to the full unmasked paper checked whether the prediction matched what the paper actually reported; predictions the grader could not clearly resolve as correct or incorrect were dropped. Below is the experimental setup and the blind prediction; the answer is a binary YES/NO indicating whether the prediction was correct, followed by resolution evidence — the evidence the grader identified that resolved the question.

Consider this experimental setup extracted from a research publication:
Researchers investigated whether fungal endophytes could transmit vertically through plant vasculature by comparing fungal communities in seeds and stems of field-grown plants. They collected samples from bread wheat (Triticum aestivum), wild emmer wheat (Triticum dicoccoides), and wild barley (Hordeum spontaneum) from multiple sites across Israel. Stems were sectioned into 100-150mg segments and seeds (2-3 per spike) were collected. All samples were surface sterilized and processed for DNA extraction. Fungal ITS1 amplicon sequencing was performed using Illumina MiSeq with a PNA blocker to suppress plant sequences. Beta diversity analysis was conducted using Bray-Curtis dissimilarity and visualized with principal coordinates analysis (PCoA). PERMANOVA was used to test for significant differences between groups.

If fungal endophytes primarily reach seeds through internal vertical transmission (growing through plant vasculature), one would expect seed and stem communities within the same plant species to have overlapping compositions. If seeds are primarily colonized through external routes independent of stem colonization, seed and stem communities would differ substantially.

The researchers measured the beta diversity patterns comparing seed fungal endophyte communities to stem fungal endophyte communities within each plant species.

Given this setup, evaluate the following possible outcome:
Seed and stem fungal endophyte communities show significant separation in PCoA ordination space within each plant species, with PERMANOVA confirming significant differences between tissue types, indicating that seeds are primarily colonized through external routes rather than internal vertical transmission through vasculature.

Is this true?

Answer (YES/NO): NO